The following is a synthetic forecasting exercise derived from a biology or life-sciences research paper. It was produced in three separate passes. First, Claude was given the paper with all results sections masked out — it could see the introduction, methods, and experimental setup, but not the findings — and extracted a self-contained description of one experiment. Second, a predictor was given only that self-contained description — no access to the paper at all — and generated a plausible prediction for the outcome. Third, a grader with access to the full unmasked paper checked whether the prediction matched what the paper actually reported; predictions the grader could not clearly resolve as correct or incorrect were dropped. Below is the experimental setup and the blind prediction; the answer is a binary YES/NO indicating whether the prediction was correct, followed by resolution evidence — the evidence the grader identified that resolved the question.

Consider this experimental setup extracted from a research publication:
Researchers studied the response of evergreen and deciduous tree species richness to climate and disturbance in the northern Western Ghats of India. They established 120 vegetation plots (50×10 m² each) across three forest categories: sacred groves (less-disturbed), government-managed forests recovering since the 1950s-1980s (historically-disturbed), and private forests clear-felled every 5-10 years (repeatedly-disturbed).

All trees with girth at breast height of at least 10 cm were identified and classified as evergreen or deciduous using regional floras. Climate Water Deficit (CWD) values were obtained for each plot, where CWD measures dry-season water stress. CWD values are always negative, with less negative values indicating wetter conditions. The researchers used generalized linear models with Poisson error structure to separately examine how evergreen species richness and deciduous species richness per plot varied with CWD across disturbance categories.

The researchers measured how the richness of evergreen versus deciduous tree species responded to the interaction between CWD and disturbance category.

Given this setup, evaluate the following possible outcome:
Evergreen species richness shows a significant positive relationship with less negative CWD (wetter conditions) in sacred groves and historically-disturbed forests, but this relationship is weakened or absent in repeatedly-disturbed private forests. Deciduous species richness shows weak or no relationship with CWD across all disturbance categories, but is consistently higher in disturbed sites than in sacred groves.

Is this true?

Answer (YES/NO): NO